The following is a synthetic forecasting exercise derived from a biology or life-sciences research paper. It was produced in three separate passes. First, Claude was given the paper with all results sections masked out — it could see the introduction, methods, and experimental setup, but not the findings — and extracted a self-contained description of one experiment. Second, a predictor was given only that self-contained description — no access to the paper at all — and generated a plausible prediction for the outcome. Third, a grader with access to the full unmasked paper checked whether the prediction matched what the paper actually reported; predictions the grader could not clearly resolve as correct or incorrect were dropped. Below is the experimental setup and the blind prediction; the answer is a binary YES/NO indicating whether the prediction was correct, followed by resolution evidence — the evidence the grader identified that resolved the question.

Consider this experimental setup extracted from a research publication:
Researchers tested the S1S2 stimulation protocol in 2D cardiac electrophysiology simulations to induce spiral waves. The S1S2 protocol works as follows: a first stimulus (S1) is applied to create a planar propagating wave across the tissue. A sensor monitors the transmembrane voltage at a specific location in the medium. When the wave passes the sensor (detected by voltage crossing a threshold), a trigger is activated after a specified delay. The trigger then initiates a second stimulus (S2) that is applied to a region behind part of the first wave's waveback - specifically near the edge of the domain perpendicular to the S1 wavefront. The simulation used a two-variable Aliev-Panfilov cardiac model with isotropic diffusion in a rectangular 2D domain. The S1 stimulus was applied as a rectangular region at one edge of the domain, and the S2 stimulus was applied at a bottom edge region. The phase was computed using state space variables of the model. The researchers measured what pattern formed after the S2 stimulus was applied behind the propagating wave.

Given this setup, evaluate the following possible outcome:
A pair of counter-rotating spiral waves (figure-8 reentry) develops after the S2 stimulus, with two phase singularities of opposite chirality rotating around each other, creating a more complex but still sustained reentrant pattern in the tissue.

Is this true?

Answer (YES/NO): NO